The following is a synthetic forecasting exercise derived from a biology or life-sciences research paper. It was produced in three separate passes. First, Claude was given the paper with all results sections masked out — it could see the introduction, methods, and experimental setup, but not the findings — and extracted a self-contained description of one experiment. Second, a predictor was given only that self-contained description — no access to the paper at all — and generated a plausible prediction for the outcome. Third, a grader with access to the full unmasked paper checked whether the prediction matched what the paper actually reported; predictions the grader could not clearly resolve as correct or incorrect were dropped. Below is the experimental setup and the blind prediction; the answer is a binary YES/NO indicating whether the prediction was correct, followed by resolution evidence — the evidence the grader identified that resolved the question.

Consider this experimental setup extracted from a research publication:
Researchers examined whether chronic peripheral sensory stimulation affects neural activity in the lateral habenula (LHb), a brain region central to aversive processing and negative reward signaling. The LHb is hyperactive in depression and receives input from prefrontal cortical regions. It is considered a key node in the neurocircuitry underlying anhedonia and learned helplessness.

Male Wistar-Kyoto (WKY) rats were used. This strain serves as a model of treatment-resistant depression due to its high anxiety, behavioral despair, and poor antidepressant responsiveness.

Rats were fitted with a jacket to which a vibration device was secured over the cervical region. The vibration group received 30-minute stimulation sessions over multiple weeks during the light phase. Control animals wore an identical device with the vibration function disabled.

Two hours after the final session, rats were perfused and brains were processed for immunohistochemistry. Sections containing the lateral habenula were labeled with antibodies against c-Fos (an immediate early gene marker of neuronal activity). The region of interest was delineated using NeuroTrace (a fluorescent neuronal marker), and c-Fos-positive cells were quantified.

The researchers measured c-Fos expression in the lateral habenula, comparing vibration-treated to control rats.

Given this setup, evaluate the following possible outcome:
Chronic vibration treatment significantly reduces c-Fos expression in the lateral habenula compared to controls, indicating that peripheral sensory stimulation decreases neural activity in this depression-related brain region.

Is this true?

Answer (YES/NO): NO